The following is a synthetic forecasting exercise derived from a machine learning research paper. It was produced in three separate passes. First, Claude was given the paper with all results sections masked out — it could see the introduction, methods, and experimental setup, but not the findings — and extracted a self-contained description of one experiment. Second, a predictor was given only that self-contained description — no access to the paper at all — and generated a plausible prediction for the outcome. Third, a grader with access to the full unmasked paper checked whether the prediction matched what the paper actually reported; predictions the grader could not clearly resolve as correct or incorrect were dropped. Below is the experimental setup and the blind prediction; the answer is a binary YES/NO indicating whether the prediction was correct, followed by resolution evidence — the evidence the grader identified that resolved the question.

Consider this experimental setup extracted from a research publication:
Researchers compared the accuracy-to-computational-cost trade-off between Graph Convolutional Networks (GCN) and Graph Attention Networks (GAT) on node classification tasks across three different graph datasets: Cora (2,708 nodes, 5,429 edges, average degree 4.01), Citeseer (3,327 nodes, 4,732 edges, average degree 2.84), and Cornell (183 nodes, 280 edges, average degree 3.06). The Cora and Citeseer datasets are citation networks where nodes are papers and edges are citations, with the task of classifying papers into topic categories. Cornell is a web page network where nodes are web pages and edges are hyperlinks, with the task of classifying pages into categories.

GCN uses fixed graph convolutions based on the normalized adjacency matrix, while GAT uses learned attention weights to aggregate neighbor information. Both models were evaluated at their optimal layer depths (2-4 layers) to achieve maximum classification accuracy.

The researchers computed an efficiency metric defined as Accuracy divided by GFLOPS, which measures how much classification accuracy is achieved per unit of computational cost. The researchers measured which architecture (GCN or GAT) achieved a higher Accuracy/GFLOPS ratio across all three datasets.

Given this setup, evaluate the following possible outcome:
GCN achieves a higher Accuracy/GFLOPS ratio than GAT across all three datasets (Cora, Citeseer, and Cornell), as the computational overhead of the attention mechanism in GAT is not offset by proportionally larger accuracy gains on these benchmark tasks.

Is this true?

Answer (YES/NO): YES